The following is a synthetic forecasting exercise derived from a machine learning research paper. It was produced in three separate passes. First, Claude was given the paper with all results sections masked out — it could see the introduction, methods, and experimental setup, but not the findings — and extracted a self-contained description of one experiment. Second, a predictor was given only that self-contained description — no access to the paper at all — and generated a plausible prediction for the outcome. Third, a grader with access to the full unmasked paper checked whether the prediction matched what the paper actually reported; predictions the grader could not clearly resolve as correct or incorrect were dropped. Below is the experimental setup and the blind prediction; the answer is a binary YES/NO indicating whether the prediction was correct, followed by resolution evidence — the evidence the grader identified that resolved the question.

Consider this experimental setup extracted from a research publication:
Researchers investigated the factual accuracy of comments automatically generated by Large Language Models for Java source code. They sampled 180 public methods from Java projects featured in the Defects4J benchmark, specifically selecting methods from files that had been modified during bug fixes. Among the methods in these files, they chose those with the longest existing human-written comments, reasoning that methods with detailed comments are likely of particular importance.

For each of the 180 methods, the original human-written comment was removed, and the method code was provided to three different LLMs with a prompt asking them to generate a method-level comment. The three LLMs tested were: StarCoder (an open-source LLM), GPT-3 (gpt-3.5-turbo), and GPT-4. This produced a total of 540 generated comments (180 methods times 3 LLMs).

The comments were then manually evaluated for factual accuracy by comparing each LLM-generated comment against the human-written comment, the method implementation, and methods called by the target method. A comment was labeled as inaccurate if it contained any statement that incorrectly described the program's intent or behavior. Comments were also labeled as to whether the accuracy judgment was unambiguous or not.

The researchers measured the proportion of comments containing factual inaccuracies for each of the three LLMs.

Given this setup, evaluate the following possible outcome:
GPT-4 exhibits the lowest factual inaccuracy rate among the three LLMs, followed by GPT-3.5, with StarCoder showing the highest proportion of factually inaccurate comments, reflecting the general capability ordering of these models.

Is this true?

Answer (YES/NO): YES